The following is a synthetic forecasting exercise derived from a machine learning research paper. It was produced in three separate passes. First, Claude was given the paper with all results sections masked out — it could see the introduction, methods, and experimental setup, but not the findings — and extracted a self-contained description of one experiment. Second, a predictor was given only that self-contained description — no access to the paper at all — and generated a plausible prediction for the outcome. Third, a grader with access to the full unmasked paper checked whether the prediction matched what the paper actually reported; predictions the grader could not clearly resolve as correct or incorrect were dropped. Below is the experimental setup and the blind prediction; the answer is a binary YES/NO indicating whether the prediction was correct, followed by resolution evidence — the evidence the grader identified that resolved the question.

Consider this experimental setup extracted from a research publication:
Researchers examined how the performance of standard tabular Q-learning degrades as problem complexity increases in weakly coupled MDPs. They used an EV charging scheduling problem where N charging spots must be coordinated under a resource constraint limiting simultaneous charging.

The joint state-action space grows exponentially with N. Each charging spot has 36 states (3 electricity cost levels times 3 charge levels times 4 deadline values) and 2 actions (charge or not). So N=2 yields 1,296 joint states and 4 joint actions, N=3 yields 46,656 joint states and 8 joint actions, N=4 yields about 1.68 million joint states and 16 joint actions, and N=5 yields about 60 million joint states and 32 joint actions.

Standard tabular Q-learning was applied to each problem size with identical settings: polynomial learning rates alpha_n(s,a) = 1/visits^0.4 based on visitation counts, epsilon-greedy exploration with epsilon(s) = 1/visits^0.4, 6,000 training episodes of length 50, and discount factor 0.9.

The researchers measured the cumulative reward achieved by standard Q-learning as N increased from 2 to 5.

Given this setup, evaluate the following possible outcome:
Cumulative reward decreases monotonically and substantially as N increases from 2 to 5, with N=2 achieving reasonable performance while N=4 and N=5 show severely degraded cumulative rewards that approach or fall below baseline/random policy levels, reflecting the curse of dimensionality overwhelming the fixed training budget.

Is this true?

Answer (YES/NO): NO